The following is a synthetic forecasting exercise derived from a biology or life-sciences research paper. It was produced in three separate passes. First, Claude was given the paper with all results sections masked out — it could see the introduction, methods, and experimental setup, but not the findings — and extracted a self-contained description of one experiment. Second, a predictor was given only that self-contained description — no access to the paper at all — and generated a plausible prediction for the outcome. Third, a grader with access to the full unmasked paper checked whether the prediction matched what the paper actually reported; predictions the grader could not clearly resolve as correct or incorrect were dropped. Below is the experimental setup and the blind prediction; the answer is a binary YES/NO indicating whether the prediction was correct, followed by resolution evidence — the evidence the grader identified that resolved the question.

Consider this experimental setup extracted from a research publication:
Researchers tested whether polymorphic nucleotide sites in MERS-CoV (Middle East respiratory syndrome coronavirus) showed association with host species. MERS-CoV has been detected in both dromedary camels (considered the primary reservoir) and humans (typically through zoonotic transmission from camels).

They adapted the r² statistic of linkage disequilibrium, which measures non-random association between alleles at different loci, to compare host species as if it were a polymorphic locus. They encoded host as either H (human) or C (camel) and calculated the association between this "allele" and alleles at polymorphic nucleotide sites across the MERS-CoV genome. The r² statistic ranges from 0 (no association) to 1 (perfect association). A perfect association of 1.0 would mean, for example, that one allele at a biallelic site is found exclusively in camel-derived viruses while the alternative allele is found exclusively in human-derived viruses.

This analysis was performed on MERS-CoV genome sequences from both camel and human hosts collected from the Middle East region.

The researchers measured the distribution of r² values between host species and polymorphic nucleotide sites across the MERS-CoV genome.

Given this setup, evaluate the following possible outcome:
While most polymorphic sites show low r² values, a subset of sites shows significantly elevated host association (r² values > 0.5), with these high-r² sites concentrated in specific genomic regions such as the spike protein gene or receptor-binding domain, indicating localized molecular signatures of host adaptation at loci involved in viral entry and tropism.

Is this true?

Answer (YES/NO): NO